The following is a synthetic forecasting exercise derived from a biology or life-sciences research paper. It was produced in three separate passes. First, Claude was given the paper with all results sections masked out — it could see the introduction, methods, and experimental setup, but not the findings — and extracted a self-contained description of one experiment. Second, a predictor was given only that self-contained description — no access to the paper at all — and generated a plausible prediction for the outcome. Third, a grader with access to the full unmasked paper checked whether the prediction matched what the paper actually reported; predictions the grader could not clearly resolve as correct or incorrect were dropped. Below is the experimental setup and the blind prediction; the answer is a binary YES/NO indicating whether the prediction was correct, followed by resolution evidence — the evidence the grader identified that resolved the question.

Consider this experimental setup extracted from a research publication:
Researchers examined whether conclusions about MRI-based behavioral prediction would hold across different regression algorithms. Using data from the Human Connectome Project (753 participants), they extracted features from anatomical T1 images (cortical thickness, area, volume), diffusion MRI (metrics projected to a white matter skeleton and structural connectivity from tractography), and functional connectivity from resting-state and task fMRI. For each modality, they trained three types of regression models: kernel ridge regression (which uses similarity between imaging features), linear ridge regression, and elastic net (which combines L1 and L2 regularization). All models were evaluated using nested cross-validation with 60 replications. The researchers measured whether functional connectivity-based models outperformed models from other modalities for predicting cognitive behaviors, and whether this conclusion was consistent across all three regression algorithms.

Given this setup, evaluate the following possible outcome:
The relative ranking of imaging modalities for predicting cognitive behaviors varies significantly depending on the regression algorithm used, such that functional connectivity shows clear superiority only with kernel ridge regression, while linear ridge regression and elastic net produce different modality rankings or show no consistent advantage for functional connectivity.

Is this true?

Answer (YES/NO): NO